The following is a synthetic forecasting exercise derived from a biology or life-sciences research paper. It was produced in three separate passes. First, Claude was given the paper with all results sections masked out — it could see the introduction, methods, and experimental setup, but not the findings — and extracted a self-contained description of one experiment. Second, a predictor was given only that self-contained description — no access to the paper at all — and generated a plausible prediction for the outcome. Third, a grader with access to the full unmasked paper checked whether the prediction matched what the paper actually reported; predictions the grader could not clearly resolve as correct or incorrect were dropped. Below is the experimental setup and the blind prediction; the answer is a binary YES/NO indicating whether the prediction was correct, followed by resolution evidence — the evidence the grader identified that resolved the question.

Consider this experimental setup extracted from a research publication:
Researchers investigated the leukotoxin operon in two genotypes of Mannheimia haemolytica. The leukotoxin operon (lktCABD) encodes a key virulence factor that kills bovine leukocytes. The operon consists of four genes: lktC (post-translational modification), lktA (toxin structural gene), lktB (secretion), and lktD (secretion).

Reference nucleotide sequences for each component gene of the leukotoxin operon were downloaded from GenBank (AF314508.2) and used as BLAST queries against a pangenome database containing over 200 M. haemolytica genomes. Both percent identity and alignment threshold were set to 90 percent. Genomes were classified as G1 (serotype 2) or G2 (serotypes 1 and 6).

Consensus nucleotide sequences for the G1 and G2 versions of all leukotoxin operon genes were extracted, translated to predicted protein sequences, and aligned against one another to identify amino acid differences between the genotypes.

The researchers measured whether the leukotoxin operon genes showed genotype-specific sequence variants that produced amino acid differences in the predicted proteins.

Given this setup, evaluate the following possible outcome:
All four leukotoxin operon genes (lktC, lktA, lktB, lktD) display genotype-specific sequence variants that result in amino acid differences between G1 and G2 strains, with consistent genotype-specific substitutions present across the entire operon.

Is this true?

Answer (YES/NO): NO